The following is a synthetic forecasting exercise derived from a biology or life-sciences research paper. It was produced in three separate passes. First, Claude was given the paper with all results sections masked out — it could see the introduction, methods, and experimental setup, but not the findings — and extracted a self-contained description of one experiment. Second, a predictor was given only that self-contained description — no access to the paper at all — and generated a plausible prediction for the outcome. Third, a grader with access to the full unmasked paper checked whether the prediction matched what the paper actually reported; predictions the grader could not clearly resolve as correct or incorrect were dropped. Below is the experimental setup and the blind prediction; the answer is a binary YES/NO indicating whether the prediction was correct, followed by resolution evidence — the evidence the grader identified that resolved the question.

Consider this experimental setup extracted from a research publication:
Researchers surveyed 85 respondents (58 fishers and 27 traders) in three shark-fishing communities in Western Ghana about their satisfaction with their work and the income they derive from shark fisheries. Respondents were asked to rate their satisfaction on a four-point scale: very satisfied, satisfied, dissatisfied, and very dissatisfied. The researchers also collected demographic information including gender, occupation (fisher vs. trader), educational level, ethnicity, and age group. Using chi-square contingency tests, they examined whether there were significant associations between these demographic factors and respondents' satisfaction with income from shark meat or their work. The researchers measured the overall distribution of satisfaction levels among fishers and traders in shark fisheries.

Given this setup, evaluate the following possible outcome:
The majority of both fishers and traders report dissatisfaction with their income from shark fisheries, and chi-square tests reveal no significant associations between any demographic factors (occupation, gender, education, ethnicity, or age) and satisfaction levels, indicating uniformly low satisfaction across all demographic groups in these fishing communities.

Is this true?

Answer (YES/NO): NO